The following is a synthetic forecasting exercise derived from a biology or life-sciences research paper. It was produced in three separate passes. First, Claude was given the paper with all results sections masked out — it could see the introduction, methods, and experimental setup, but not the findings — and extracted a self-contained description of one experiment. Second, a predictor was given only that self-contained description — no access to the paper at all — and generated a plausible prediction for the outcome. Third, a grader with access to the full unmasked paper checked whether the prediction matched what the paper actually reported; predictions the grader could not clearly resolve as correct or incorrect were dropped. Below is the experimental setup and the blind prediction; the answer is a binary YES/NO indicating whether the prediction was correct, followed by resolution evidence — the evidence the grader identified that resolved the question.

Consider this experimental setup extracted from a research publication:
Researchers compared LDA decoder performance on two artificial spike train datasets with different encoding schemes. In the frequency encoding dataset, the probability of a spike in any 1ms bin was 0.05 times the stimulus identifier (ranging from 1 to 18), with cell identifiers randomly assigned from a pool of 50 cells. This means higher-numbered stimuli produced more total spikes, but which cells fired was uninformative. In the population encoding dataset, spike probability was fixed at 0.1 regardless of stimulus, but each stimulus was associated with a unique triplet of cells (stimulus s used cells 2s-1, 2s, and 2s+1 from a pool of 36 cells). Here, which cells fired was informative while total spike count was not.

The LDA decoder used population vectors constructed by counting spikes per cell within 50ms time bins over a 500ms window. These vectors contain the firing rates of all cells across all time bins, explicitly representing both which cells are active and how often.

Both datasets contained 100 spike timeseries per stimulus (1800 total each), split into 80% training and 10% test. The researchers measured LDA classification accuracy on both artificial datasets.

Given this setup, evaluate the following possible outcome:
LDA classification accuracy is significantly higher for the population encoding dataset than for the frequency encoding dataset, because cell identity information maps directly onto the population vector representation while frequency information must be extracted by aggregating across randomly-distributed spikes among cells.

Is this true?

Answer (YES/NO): YES